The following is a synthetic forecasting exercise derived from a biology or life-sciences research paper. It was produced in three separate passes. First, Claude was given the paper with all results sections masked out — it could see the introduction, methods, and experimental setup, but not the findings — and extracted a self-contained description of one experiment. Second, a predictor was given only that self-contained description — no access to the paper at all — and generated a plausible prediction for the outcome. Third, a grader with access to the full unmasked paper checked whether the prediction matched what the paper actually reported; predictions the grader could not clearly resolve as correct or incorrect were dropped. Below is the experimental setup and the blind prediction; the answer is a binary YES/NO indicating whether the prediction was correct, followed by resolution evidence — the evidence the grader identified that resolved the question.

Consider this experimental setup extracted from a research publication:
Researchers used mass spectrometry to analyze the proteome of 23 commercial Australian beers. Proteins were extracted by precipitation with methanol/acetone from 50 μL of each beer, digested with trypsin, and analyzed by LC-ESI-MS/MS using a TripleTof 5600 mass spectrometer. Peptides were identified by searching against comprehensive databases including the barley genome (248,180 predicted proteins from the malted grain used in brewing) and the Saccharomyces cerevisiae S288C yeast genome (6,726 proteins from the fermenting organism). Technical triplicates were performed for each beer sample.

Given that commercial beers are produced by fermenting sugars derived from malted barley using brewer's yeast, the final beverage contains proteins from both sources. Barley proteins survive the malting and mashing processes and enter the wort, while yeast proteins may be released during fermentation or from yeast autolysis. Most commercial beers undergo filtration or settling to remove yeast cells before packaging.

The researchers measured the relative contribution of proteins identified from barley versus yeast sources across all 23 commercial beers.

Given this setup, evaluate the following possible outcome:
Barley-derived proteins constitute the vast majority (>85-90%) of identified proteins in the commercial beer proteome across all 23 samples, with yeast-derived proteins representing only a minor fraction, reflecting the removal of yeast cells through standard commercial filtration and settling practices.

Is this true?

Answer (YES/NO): NO